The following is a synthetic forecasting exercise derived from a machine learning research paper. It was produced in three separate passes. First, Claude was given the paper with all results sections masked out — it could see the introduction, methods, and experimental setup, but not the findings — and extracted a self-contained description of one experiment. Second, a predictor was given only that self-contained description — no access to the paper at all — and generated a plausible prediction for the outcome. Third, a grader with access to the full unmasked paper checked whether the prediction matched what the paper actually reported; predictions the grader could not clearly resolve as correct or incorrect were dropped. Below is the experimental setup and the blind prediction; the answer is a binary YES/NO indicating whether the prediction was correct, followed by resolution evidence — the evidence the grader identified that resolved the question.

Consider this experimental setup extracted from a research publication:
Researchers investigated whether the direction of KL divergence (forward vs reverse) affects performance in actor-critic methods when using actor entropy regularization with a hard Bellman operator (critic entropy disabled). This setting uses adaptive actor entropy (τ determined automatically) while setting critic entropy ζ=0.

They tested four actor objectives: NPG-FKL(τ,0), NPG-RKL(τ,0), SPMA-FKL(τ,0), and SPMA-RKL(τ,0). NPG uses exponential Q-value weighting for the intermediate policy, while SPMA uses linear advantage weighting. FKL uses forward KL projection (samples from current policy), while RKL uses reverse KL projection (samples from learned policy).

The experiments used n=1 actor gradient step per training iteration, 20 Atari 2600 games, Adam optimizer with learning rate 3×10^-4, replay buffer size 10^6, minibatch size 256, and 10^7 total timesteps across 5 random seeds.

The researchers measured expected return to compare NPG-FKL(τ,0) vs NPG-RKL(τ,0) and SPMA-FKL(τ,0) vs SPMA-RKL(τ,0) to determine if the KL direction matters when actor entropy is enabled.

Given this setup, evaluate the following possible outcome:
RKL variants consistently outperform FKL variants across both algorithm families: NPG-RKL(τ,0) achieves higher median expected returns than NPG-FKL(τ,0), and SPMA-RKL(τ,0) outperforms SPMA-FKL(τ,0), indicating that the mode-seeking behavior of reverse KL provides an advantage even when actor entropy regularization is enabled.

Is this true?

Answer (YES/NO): NO